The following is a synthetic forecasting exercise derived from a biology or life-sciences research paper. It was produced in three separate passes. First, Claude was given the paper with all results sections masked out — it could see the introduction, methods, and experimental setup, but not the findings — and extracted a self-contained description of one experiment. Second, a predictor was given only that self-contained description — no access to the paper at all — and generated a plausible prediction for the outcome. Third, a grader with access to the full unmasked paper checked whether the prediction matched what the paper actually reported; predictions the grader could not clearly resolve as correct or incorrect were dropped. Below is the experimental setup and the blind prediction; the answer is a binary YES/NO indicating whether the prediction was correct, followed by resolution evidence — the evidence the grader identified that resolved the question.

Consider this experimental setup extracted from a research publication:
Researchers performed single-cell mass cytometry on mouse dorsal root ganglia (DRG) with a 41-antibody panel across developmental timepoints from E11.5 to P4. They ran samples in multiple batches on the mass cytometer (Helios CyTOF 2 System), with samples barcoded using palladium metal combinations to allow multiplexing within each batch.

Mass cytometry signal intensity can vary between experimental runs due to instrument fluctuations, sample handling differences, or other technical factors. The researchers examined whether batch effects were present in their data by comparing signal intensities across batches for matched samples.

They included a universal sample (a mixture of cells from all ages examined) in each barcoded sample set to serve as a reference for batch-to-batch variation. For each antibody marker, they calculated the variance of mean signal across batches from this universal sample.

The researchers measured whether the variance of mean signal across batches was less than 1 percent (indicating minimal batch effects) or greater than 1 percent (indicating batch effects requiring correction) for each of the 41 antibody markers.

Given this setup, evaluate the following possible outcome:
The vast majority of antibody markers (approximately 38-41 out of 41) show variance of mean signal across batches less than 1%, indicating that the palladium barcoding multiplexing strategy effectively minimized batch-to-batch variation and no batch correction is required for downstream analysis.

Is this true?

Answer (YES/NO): NO